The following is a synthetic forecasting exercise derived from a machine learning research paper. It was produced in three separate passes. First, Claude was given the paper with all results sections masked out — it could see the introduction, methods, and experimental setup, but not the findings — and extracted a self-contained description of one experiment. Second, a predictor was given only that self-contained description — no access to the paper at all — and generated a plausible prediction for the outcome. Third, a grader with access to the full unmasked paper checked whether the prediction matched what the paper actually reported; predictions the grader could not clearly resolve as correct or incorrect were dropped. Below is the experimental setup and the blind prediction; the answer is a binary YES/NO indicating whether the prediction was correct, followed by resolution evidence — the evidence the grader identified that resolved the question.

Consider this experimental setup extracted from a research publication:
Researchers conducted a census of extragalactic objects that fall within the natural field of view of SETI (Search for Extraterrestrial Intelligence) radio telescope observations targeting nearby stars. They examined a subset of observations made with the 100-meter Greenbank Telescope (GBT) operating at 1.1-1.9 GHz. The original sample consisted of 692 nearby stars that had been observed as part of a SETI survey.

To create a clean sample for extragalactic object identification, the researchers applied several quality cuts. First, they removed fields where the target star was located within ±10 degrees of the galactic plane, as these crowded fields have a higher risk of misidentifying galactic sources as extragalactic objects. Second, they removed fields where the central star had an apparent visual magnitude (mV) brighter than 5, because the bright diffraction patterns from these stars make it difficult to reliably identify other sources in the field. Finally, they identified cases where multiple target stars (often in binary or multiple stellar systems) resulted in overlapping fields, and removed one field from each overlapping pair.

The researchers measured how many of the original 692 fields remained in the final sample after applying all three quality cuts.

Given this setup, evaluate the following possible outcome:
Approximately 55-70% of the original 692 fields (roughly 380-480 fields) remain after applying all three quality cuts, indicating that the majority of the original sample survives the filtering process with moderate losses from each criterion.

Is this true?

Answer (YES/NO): YES